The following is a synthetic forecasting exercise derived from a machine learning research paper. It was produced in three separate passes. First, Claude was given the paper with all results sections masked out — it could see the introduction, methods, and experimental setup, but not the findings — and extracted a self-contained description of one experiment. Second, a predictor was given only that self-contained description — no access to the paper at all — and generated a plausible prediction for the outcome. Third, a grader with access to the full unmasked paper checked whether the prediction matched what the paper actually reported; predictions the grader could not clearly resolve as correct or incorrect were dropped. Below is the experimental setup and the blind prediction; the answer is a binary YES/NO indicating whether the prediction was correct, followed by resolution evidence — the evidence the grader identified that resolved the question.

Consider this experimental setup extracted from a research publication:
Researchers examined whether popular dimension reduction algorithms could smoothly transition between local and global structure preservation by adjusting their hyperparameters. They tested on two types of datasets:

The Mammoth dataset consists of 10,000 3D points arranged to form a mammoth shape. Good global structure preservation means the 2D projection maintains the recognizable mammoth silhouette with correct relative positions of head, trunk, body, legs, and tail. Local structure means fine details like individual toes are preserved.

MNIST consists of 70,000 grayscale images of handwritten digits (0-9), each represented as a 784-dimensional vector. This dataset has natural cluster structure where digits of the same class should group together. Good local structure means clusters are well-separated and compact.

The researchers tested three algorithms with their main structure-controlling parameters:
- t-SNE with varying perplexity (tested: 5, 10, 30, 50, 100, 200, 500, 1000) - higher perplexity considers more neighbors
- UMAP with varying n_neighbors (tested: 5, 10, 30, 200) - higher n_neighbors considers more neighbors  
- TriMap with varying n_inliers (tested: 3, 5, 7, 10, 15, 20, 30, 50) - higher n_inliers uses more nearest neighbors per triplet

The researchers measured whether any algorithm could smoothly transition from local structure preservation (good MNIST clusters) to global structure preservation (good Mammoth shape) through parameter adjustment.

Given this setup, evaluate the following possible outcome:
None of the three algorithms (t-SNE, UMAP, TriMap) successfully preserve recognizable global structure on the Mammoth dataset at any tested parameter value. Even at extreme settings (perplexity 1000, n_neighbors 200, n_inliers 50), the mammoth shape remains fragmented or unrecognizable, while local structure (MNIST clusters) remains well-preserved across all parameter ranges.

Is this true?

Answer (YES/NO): NO